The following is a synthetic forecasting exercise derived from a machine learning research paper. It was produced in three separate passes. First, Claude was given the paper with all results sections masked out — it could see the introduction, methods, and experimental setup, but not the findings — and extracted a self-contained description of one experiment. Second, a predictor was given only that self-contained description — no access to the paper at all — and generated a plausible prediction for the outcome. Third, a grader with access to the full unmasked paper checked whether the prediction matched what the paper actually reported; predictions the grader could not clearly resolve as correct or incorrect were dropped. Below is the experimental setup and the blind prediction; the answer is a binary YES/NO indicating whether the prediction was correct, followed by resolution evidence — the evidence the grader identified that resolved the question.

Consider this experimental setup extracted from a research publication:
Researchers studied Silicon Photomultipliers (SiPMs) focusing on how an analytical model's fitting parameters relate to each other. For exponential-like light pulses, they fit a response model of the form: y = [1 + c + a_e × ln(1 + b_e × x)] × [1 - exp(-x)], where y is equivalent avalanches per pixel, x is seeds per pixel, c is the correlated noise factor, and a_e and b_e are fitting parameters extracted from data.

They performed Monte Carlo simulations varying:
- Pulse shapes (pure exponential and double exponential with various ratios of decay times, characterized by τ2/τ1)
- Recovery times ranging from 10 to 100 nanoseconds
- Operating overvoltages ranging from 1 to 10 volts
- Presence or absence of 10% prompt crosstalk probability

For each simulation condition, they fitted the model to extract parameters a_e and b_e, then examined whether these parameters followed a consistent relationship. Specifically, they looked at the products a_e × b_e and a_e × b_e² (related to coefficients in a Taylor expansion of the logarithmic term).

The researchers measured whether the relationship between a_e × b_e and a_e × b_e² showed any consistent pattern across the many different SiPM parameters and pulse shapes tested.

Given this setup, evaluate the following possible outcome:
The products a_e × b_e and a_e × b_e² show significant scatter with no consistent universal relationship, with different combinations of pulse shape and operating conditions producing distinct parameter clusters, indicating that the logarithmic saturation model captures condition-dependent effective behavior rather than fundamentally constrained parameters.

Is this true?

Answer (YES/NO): NO